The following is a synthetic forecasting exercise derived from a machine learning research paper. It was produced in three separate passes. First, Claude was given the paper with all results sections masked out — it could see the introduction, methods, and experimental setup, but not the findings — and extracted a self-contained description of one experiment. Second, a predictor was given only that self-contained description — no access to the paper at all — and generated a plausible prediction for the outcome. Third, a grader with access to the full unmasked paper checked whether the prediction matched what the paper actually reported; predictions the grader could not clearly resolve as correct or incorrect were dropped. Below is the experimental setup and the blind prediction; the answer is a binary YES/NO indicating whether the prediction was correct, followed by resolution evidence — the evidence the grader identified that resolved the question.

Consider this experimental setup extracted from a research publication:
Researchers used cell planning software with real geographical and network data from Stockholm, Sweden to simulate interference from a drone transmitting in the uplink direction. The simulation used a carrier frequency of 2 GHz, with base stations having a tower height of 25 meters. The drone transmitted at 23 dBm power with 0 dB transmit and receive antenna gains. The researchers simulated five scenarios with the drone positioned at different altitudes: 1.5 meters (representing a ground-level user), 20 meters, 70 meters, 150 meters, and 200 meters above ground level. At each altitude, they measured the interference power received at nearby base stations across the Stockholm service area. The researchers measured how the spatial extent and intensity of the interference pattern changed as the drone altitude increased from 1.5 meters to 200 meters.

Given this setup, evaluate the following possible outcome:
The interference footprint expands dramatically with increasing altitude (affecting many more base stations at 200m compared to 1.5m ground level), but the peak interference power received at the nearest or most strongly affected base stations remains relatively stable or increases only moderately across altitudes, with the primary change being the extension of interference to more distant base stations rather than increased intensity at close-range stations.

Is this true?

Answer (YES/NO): NO